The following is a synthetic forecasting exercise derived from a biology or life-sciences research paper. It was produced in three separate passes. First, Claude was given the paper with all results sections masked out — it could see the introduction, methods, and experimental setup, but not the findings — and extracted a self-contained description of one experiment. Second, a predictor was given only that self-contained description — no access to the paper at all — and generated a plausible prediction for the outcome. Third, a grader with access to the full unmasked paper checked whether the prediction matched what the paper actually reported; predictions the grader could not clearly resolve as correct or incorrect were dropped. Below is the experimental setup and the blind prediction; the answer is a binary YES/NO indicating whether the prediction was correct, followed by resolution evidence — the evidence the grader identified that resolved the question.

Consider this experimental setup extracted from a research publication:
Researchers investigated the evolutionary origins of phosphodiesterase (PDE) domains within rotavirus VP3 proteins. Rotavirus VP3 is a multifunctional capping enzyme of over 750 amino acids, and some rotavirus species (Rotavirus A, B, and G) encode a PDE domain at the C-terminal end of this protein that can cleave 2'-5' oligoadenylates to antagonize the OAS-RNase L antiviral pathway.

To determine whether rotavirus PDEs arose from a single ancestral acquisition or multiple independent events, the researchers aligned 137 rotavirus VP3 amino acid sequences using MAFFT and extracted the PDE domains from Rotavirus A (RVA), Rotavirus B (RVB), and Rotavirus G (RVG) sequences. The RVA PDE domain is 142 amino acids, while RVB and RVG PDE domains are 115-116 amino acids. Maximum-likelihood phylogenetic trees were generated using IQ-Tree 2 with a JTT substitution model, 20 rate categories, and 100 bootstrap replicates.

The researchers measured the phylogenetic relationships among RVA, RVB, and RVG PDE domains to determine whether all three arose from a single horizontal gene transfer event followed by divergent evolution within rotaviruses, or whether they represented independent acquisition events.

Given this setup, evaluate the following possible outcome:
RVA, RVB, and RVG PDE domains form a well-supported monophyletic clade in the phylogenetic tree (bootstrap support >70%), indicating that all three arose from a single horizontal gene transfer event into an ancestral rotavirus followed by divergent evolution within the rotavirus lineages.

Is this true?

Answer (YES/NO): NO